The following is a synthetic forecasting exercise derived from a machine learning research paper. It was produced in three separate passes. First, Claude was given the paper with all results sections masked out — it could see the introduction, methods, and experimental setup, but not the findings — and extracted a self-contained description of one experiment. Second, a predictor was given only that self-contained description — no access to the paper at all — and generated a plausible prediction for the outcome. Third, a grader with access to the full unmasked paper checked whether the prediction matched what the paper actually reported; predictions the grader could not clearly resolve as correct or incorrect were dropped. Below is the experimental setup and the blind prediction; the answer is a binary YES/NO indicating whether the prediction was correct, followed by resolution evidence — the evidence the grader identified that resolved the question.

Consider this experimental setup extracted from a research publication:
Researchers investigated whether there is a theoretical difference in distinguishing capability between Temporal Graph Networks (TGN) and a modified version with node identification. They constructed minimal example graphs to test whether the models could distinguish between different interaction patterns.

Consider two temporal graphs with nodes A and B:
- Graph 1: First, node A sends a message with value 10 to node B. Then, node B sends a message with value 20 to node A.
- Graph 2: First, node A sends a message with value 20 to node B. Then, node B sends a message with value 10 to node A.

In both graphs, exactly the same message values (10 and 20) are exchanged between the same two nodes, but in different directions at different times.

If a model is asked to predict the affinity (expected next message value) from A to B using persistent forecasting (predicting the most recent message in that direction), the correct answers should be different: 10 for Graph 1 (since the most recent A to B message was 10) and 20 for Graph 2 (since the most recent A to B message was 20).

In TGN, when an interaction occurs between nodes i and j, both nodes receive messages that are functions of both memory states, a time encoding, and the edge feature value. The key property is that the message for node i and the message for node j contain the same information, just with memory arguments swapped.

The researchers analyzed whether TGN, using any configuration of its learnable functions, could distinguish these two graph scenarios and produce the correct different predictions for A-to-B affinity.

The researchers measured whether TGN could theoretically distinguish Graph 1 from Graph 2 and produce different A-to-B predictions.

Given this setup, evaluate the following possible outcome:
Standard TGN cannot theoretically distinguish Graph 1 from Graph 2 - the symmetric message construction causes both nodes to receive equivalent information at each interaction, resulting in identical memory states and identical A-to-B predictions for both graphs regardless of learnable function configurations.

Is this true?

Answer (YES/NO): YES